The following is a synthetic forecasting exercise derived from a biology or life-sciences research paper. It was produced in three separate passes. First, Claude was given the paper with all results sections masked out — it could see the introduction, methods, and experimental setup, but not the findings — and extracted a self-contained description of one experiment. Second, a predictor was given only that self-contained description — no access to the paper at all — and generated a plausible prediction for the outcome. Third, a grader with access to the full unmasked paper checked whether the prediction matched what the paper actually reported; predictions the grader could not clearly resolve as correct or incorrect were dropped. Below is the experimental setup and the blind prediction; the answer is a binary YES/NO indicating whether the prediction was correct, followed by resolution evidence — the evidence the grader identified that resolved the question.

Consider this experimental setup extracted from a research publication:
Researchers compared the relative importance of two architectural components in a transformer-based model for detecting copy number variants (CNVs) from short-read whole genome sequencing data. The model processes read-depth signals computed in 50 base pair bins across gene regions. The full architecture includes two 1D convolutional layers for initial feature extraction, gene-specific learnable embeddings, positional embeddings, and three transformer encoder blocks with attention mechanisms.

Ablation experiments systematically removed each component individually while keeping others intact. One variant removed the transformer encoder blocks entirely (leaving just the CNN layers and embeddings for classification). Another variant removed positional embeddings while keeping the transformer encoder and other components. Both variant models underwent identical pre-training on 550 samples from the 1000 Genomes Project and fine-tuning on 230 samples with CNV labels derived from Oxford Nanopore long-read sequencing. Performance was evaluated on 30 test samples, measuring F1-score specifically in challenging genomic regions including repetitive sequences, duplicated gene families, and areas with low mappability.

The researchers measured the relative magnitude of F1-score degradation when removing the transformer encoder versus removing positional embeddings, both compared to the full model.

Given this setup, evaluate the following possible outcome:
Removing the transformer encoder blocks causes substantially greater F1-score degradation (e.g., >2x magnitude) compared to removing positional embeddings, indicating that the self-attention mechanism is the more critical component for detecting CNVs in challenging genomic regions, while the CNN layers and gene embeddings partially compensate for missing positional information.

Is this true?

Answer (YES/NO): NO